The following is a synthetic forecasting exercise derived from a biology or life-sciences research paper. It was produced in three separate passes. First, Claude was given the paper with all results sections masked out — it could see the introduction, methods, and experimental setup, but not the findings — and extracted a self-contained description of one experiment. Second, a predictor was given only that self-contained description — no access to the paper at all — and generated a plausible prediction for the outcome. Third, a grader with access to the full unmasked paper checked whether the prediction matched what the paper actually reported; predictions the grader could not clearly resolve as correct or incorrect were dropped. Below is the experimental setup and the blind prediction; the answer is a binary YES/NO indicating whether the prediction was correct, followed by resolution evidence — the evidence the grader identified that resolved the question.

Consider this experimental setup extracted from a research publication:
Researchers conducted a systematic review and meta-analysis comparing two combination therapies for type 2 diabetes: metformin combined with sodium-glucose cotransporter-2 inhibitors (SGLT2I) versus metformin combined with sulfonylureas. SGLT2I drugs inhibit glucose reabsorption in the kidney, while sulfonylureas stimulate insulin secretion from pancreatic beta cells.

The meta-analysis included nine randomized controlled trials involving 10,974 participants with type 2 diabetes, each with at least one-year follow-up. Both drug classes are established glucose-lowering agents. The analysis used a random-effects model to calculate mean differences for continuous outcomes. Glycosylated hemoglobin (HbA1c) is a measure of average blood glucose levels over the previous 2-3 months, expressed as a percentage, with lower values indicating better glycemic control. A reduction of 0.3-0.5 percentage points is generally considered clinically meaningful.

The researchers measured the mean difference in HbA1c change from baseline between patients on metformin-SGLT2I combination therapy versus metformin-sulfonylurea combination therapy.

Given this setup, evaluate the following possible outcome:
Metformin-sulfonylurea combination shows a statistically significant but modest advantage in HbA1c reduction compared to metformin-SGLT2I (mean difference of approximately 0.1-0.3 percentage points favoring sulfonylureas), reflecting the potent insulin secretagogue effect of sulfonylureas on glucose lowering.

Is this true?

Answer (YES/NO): NO